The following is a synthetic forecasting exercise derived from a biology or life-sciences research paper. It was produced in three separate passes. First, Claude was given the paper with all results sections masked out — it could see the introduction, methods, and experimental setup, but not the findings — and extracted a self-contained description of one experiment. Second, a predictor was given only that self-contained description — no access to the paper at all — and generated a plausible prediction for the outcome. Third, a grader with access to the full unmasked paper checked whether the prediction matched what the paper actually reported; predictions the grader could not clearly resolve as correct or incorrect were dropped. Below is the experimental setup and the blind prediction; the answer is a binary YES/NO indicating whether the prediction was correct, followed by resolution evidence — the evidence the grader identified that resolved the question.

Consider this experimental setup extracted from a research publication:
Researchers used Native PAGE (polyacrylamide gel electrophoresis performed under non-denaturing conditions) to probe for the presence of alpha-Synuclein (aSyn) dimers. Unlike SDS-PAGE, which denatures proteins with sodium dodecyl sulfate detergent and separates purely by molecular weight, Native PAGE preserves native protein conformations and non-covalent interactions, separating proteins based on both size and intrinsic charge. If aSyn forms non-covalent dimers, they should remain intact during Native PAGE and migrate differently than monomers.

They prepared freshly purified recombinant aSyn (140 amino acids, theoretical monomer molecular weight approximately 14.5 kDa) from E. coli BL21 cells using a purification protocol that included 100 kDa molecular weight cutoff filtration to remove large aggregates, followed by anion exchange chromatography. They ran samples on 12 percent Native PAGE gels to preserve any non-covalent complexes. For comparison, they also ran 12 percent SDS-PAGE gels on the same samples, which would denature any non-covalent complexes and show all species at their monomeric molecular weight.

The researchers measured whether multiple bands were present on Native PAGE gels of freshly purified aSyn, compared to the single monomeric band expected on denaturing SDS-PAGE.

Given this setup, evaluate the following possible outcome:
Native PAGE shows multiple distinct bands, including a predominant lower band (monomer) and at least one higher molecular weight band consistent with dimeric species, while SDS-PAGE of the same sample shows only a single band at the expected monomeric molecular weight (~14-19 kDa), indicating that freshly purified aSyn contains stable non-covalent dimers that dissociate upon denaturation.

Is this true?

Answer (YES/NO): NO